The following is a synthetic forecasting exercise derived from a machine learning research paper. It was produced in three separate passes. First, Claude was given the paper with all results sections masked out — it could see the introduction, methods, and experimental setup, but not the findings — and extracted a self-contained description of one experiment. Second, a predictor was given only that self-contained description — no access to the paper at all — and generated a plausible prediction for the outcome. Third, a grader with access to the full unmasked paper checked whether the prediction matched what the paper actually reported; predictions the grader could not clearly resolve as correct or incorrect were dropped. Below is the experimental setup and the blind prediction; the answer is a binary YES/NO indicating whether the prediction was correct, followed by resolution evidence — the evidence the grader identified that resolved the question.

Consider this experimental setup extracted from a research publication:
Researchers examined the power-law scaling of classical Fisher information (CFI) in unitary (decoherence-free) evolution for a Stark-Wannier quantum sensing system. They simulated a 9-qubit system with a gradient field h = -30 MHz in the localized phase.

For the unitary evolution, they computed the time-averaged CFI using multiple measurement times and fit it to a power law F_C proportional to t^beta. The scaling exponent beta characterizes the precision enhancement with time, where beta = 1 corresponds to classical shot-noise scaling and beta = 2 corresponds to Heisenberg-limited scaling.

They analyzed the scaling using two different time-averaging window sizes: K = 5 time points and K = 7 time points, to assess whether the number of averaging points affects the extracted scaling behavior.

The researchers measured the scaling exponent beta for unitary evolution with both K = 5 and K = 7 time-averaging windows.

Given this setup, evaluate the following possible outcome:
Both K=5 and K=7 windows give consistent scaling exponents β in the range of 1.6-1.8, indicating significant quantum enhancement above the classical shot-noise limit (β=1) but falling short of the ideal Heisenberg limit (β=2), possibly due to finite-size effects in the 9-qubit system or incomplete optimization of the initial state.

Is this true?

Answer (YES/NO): NO